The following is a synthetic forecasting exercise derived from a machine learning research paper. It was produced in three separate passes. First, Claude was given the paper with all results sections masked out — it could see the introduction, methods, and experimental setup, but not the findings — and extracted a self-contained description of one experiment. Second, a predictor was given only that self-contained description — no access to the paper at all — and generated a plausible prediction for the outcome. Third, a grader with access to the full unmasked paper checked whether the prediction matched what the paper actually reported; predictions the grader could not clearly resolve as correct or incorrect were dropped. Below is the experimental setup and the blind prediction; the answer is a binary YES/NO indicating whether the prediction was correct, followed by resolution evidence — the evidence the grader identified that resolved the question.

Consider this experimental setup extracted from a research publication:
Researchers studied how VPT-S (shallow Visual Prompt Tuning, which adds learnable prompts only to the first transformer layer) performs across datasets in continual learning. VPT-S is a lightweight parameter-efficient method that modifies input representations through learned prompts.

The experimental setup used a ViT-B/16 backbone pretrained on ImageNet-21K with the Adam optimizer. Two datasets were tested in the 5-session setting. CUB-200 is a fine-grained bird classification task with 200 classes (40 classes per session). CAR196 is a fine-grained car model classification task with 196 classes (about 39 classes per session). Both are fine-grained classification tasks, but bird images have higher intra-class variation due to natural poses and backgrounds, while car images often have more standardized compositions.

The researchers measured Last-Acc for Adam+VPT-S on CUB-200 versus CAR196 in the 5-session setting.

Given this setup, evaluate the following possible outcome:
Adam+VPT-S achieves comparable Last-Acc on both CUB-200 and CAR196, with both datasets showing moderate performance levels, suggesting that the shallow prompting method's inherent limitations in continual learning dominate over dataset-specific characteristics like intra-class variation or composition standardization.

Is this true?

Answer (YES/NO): NO